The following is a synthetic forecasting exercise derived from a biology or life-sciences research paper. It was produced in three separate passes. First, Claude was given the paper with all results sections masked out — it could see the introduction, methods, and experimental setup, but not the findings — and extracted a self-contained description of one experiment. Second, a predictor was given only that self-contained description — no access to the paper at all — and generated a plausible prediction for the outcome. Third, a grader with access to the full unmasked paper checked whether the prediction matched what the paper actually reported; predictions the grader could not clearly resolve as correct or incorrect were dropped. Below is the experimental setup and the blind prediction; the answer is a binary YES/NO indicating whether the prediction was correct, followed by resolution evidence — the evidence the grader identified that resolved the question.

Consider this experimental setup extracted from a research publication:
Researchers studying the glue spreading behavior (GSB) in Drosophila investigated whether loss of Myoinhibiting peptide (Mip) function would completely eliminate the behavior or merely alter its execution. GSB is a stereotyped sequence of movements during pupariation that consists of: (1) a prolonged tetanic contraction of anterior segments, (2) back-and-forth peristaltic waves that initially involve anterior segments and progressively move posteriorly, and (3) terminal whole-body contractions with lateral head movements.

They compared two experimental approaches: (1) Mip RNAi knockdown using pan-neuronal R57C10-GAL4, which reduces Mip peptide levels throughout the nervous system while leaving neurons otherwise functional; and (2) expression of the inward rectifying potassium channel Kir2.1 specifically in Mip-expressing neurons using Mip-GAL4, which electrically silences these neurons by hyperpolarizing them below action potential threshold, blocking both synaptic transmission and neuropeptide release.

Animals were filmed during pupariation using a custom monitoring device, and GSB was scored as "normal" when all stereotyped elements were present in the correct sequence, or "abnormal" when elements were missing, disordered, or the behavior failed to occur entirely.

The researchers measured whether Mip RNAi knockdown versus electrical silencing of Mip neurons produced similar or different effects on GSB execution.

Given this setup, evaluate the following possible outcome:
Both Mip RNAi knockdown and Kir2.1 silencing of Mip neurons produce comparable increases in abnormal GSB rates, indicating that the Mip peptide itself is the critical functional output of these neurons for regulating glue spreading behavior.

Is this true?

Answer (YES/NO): NO